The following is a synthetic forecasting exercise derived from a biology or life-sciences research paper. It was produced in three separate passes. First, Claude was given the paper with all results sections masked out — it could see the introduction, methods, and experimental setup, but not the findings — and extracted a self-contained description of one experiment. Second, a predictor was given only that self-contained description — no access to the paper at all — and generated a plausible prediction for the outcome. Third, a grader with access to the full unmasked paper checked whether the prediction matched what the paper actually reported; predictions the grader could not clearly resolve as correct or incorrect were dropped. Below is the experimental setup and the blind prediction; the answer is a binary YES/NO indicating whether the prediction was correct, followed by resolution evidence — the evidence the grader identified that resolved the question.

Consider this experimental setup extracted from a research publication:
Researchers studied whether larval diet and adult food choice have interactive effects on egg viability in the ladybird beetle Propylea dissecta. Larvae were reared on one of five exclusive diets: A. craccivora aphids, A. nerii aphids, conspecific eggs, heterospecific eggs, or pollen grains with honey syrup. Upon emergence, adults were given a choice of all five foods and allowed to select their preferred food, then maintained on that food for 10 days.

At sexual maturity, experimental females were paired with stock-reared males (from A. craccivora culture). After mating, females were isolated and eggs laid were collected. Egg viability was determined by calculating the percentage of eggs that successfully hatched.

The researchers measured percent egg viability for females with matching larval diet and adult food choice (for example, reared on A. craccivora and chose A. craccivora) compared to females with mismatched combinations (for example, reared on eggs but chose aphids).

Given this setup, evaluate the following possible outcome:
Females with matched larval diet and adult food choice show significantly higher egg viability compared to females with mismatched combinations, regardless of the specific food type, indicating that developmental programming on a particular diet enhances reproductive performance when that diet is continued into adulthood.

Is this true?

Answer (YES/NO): NO